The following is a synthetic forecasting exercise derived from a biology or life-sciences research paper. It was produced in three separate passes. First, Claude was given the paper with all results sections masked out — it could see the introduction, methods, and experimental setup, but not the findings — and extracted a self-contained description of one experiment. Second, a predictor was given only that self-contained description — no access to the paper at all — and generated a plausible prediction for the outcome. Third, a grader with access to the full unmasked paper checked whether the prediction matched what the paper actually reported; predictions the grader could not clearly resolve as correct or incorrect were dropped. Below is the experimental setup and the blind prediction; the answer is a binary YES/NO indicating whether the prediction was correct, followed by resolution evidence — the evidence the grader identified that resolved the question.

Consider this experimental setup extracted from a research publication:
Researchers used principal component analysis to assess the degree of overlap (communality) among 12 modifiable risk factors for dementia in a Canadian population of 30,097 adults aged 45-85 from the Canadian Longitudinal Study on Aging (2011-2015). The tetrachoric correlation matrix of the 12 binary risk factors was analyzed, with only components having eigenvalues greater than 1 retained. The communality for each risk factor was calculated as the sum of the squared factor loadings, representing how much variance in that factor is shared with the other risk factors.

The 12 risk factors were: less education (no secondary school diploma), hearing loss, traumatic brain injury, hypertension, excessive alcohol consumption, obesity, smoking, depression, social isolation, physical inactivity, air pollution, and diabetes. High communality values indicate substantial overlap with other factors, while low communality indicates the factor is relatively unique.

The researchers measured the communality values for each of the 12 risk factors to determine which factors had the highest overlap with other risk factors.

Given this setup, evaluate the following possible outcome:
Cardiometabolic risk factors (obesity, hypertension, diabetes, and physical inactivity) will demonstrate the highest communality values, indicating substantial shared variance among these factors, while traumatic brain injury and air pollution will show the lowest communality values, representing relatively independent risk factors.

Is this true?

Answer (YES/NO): NO